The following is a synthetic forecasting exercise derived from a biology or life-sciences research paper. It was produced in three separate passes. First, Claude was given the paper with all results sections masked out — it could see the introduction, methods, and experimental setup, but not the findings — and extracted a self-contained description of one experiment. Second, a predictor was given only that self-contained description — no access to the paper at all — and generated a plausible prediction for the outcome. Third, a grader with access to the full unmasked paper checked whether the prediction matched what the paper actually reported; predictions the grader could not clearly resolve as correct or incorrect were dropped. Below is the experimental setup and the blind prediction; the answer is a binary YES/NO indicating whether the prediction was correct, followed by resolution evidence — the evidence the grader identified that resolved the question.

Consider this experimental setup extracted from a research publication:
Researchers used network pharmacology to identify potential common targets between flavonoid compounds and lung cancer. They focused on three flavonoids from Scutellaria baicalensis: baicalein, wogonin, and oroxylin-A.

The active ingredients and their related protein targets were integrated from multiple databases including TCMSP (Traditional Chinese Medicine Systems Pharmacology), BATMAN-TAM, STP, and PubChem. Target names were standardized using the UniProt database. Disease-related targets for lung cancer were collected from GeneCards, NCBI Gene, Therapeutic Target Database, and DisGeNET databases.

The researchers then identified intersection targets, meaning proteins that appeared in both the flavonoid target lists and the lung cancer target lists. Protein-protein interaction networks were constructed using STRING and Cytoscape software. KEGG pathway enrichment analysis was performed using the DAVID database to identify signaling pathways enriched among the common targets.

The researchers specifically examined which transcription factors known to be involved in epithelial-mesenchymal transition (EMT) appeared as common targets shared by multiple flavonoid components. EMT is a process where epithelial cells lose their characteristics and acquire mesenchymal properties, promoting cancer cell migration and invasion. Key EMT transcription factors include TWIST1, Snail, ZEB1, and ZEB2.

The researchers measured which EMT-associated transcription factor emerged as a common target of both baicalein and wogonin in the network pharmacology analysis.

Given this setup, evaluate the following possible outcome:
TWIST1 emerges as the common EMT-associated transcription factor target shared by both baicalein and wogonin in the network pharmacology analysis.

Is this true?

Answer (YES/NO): YES